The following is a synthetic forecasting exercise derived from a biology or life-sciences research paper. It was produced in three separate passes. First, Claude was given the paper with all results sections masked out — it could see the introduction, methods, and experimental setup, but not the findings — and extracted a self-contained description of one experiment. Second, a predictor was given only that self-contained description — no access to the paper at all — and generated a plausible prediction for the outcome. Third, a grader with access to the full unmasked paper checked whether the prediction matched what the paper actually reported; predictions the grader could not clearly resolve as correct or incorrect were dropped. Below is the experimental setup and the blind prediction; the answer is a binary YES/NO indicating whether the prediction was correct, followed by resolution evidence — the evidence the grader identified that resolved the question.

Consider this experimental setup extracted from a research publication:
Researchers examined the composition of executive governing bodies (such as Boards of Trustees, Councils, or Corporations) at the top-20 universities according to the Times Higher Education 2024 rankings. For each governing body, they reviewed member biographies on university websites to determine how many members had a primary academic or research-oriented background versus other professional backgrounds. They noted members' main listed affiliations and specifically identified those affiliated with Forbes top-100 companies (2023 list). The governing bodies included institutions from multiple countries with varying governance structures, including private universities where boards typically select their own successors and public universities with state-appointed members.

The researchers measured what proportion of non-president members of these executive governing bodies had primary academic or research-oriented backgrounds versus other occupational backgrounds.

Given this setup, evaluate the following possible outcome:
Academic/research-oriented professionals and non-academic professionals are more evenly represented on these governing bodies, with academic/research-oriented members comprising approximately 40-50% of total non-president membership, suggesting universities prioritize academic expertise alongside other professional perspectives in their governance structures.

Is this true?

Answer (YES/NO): NO